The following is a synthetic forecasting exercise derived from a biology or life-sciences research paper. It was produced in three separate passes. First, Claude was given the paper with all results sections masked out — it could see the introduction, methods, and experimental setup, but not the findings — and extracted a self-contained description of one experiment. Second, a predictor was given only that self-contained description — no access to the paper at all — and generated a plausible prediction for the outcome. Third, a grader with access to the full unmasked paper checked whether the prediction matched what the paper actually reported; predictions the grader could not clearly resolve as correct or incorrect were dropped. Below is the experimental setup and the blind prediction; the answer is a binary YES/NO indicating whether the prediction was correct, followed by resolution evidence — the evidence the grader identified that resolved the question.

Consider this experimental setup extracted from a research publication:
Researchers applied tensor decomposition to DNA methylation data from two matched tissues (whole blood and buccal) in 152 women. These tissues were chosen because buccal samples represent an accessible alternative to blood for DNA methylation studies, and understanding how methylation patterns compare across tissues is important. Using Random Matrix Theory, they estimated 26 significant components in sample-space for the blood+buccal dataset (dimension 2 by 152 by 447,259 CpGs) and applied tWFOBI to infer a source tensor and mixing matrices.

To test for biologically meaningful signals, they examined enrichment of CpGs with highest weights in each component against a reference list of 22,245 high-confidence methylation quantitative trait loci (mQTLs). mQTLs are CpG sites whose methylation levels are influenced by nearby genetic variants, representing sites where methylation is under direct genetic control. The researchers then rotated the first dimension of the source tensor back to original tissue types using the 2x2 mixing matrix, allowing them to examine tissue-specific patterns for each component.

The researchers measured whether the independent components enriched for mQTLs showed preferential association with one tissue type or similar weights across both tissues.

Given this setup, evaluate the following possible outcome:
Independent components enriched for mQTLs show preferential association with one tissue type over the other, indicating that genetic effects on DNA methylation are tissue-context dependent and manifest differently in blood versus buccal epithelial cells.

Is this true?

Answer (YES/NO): NO